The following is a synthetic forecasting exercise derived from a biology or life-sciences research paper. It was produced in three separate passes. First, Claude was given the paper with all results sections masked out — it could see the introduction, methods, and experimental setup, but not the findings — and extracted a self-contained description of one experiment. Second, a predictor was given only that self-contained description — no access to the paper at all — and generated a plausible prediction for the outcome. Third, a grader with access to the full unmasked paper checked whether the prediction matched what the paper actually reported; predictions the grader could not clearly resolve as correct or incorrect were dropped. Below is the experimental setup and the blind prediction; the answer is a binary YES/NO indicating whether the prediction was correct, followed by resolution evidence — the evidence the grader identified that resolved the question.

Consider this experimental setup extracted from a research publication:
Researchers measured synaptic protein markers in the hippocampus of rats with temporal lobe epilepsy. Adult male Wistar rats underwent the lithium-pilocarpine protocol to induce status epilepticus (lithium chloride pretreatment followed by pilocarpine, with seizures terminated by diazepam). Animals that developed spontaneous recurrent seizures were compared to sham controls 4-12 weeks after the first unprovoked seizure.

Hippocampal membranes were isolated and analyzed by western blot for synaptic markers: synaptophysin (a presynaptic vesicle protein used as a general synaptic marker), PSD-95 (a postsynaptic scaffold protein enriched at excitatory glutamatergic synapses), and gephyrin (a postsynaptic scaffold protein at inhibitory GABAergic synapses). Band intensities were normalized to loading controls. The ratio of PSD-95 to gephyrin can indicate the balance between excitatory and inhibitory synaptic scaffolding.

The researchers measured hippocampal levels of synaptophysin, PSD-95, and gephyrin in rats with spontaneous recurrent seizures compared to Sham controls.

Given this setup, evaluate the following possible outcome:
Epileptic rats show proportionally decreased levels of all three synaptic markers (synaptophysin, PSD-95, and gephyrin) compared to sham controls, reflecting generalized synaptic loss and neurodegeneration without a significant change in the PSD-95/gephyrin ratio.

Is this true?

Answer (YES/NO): NO